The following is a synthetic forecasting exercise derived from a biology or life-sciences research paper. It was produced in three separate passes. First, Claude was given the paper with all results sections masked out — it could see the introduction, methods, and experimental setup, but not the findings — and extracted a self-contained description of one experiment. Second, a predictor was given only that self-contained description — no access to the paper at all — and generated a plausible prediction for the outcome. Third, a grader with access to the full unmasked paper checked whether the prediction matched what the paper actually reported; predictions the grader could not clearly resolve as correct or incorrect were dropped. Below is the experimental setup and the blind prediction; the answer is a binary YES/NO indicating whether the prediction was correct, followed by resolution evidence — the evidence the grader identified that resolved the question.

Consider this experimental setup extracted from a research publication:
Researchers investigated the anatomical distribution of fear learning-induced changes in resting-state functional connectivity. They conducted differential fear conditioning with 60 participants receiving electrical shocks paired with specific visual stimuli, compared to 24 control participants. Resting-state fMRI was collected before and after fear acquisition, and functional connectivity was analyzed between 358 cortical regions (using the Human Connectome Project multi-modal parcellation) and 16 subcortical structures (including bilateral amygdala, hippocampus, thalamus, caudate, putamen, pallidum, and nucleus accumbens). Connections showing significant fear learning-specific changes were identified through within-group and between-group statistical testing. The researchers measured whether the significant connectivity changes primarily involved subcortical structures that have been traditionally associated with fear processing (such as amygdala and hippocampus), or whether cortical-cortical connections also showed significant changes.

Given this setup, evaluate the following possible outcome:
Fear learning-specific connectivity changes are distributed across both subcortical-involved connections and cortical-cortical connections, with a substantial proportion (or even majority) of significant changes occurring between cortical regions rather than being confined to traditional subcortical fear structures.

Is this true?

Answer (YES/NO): YES